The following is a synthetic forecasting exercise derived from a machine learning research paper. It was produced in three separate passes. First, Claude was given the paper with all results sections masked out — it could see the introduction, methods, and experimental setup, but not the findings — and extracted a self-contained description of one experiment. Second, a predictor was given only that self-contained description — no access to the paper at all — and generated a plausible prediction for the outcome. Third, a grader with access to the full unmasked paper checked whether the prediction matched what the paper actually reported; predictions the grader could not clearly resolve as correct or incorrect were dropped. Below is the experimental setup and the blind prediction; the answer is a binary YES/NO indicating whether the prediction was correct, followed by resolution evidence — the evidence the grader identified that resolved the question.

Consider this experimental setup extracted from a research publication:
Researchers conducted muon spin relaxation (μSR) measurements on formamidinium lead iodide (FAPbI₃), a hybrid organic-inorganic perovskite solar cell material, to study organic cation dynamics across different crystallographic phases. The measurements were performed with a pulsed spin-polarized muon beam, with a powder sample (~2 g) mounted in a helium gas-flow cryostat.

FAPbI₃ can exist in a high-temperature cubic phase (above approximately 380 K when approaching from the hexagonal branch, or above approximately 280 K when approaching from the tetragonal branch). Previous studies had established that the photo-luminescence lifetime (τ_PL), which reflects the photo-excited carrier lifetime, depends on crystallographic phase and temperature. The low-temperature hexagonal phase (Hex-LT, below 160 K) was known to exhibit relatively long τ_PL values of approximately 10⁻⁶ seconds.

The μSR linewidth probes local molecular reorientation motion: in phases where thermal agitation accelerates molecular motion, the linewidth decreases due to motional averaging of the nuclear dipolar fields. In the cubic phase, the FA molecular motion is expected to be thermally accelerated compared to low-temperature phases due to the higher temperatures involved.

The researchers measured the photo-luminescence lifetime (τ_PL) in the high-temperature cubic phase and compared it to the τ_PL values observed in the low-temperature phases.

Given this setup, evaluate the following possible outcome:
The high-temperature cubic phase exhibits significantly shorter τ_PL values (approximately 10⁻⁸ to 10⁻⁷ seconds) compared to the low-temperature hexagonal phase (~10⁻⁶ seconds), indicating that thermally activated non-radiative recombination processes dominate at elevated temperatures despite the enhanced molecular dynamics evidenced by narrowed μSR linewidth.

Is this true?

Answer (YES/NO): NO